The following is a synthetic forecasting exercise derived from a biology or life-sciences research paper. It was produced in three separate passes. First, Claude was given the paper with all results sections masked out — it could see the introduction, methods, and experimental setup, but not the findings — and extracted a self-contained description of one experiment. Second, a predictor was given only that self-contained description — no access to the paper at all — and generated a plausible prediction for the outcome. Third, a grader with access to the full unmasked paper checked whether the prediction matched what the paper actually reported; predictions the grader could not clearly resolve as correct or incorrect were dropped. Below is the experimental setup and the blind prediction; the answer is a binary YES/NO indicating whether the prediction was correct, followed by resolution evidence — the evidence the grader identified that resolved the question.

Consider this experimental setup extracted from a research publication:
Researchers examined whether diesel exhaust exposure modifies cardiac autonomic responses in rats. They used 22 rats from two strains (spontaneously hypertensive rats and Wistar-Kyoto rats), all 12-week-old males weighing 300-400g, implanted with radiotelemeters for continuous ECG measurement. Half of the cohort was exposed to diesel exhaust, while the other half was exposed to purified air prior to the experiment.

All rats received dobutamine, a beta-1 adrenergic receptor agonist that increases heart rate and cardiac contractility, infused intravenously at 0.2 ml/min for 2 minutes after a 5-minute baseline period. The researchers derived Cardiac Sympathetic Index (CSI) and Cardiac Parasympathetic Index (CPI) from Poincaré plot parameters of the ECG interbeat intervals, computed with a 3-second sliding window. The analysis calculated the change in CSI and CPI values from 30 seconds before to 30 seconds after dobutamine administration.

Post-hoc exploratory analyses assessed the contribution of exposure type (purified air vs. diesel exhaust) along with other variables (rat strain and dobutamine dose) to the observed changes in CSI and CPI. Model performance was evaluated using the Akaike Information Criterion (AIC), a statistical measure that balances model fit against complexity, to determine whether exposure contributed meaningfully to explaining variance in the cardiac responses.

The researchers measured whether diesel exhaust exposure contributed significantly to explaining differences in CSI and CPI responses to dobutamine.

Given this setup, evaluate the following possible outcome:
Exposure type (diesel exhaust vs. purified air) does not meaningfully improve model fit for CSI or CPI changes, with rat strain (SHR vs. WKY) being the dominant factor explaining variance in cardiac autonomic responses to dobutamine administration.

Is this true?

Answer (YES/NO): NO